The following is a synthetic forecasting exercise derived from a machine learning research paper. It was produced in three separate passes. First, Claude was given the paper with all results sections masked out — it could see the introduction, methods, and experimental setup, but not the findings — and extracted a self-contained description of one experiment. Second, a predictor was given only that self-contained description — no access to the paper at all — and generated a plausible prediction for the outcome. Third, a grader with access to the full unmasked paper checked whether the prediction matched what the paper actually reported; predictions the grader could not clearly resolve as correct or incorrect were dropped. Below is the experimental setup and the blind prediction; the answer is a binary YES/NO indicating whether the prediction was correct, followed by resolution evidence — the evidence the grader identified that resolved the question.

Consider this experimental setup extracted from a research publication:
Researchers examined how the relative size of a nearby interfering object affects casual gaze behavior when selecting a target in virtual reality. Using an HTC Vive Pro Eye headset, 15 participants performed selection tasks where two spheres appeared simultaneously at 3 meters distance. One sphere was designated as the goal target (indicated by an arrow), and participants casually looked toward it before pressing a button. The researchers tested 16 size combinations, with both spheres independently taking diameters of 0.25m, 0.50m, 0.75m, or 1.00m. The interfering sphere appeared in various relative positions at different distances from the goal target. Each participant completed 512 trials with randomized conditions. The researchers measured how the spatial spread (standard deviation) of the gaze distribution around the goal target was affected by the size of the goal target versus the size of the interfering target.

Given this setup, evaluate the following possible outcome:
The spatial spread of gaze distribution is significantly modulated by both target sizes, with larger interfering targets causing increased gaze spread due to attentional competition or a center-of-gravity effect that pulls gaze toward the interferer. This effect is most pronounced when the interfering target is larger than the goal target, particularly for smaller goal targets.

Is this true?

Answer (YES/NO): NO